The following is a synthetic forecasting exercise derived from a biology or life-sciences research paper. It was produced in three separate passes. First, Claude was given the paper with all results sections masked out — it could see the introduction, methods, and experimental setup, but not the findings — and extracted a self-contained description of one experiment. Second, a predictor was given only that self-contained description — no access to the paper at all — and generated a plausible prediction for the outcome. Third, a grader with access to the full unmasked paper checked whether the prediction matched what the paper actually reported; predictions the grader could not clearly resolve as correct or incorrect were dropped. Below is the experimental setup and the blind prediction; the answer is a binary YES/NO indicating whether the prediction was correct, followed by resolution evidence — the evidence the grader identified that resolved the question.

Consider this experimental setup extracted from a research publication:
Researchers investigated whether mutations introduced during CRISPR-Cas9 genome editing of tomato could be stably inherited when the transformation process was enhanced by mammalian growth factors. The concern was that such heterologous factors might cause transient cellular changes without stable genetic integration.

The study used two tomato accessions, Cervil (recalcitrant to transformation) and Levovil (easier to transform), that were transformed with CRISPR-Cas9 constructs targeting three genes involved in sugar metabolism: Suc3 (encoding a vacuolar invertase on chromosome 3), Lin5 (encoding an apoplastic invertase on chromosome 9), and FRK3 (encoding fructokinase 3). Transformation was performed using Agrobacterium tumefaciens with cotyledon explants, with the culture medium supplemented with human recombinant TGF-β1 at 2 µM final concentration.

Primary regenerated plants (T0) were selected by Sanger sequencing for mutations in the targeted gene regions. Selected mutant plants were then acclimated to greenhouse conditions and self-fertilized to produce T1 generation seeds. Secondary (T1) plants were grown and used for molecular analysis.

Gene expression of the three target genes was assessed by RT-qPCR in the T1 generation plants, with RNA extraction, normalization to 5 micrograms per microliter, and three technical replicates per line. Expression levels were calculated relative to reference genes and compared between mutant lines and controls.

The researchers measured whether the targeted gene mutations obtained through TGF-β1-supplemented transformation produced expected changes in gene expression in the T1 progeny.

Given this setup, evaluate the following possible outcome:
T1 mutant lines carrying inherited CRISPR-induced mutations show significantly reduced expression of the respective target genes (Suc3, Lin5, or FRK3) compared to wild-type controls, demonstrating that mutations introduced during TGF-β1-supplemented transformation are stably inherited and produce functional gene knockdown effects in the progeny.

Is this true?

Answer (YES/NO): YES